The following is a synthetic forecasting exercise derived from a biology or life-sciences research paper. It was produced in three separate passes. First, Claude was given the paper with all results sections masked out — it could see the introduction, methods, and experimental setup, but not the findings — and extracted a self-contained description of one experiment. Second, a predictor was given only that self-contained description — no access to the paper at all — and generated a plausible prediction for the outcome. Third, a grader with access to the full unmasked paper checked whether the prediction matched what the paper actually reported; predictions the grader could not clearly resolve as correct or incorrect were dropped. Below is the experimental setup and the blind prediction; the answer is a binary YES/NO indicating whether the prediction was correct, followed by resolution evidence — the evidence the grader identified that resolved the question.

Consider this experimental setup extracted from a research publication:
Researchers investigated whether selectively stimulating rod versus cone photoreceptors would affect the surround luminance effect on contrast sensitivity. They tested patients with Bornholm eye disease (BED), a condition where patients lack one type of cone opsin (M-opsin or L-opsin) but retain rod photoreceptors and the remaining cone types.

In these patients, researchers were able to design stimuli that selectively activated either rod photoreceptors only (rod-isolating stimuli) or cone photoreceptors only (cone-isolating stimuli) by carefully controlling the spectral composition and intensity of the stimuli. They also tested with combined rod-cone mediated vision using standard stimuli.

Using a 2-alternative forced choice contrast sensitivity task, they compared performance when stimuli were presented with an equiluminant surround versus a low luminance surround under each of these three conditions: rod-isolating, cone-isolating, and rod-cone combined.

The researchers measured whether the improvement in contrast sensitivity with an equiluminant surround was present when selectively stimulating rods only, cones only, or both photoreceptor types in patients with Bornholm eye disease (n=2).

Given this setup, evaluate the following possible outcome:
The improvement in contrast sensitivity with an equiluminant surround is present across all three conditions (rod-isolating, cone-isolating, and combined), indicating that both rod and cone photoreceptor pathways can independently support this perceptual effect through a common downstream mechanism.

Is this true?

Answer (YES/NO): NO